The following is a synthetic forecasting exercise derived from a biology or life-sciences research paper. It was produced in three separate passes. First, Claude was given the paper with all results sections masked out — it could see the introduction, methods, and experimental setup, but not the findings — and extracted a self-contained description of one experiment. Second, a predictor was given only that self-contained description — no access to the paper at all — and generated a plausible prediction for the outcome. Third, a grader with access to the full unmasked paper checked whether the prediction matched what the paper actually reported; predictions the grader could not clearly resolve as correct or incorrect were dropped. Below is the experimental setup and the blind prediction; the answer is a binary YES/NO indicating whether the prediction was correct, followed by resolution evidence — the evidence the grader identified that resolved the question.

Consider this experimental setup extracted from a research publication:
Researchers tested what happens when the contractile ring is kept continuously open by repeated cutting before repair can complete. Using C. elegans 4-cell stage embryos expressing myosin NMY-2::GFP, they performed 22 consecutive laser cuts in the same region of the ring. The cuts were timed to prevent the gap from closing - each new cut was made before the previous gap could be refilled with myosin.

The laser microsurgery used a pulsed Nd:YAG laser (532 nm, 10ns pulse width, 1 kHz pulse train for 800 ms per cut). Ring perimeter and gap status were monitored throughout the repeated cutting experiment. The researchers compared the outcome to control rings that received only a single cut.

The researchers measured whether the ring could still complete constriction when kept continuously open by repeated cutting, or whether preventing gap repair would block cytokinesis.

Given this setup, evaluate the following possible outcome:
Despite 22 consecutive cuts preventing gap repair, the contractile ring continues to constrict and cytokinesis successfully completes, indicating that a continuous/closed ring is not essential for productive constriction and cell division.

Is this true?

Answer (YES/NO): NO